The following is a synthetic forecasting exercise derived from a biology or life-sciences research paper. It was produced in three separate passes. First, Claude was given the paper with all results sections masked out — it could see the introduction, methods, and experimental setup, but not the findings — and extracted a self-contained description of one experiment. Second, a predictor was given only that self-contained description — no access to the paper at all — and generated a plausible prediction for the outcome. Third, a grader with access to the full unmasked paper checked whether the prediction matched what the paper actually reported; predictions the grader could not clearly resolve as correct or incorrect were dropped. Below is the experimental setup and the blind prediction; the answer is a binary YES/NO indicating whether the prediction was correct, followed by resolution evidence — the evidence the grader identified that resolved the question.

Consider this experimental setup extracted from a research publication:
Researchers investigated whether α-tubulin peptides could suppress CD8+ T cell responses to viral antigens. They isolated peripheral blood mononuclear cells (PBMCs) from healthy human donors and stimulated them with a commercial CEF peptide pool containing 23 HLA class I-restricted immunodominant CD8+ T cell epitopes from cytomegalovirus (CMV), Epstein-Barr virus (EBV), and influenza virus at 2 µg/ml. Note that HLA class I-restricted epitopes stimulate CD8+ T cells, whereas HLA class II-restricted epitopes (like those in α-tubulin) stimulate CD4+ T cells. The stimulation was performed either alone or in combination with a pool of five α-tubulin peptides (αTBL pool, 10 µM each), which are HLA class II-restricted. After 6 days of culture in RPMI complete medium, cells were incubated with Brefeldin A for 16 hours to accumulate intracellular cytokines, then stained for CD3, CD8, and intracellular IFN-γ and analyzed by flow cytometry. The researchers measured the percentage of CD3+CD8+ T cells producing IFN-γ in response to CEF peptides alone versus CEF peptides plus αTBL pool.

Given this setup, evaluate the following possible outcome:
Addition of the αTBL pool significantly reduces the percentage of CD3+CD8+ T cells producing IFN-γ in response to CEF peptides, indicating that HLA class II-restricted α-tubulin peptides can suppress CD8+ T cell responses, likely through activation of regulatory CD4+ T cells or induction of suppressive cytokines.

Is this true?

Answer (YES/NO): YES